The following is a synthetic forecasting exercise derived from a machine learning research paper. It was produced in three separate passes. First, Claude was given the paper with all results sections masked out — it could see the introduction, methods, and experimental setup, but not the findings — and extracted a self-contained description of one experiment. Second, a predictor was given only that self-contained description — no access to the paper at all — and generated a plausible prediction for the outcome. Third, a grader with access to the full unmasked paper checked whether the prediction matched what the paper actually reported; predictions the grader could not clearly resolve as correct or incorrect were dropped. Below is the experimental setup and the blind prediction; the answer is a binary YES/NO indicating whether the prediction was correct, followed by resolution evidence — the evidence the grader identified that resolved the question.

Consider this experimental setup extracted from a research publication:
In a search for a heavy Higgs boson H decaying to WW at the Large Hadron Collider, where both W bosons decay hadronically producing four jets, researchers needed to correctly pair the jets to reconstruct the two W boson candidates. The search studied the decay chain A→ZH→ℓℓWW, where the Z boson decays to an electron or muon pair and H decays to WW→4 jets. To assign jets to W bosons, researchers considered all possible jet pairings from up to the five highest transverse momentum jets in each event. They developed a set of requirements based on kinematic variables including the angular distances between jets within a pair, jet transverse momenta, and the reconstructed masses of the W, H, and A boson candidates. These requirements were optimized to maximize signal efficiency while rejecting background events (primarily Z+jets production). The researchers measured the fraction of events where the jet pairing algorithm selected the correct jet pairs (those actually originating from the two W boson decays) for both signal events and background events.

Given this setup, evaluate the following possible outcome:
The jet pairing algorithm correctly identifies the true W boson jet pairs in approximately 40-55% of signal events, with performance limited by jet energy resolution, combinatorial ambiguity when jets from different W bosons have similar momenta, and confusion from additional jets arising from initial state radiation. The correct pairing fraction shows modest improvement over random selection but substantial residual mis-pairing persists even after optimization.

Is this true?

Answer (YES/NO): NO